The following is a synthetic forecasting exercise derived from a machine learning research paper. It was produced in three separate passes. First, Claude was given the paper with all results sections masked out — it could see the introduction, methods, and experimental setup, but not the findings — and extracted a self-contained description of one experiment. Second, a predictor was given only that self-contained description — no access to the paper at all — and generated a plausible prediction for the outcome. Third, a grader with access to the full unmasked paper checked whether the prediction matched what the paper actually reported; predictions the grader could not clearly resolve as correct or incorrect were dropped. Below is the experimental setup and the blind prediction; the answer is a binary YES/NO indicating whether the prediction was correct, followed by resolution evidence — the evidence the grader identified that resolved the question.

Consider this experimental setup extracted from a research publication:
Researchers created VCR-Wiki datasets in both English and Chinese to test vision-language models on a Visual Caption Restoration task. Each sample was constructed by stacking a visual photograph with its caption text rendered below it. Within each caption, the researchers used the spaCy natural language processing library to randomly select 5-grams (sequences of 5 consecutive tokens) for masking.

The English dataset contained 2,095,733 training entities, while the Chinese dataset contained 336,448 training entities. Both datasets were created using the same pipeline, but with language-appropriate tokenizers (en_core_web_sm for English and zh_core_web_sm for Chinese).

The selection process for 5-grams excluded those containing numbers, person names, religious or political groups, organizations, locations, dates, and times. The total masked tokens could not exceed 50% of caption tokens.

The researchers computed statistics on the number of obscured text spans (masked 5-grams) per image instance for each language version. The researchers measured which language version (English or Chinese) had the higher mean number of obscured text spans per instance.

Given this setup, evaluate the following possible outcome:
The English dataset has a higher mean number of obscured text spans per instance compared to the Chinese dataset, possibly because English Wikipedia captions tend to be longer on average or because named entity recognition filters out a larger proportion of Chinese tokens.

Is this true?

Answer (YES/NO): NO